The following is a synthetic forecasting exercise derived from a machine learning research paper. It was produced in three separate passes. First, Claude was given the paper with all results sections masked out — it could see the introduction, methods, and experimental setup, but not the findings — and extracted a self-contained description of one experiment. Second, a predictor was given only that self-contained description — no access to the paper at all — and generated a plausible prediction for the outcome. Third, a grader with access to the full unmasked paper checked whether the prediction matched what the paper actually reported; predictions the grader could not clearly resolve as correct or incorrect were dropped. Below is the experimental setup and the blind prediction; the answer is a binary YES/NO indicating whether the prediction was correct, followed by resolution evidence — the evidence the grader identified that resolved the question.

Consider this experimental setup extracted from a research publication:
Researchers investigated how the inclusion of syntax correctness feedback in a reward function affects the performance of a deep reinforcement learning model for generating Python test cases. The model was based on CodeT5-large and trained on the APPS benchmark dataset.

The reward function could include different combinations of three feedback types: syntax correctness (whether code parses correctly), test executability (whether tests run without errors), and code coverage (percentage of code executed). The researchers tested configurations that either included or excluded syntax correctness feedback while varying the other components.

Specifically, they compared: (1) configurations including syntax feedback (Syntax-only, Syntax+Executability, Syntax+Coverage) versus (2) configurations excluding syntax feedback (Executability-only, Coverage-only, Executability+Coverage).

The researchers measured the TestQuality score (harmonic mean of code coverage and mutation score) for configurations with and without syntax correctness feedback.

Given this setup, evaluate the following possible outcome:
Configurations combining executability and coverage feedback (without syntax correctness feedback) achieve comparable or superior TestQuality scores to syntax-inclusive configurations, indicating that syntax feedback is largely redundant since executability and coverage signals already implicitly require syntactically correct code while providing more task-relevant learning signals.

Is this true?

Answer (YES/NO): NO